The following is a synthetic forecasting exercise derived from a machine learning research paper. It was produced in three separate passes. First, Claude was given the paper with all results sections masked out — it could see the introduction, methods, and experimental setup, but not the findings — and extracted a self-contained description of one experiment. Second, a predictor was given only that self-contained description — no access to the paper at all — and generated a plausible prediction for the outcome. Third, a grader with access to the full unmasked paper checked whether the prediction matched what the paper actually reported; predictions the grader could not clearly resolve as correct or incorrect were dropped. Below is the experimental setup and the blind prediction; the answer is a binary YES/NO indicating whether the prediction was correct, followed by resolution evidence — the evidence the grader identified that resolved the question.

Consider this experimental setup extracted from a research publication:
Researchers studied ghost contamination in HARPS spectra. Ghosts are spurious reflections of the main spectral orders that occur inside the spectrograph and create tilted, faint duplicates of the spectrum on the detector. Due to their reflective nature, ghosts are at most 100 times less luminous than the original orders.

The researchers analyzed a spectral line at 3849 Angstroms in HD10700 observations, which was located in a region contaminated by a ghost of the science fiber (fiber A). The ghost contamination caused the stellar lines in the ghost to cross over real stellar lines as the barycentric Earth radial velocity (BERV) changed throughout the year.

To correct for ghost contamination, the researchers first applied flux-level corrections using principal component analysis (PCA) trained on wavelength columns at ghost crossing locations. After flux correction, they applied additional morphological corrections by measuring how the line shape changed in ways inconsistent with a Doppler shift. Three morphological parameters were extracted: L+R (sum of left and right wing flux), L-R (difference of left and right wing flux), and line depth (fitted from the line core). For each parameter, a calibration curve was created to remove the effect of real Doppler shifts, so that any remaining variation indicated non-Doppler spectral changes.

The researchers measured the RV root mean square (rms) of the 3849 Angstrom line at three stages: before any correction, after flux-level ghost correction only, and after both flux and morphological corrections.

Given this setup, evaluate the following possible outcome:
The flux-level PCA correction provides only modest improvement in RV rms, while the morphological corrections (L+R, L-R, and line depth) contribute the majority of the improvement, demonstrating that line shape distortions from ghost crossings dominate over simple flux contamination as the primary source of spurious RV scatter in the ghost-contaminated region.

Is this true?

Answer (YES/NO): YES